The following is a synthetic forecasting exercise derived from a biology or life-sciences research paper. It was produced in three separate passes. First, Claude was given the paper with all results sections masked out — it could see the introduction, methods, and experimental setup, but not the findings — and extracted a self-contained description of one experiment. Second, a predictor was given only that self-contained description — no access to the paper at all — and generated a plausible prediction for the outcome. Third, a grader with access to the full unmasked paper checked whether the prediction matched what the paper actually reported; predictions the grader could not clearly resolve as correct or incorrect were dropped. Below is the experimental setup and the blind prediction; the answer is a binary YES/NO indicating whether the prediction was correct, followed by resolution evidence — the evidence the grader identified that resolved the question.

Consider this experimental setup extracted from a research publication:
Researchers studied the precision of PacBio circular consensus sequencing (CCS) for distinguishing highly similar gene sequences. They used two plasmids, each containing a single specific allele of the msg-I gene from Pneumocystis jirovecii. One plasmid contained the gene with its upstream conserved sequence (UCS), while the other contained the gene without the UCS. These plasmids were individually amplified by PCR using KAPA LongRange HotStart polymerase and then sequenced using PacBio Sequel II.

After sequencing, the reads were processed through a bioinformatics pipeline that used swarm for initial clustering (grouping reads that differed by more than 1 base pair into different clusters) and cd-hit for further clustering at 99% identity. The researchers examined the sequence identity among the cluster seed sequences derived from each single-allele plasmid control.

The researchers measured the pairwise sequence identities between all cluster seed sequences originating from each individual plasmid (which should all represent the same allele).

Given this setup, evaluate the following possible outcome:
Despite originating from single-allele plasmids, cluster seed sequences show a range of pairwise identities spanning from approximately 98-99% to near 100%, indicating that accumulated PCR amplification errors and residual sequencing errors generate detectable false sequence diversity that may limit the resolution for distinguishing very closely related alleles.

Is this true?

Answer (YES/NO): NO